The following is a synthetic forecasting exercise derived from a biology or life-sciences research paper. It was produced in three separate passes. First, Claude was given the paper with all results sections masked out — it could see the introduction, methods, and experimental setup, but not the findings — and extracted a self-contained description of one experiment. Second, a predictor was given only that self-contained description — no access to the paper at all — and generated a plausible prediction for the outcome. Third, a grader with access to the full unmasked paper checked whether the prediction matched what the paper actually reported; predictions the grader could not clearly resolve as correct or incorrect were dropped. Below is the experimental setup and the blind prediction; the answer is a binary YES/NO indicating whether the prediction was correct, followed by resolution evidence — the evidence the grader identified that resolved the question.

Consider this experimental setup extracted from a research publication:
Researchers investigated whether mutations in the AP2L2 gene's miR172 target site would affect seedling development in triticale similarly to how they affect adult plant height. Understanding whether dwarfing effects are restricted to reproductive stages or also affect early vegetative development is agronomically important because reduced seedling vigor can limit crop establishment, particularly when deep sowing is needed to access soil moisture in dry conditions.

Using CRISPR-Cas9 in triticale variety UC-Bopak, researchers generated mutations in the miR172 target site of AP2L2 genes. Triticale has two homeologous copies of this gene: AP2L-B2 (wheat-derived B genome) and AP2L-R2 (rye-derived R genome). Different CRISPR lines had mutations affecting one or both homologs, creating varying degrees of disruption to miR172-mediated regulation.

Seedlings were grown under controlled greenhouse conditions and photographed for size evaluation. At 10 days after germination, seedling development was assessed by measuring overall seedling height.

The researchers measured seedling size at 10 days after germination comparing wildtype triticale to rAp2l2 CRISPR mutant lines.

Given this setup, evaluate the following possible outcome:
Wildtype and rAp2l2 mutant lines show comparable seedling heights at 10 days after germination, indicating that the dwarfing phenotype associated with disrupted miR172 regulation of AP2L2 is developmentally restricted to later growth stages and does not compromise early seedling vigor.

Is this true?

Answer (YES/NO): YES